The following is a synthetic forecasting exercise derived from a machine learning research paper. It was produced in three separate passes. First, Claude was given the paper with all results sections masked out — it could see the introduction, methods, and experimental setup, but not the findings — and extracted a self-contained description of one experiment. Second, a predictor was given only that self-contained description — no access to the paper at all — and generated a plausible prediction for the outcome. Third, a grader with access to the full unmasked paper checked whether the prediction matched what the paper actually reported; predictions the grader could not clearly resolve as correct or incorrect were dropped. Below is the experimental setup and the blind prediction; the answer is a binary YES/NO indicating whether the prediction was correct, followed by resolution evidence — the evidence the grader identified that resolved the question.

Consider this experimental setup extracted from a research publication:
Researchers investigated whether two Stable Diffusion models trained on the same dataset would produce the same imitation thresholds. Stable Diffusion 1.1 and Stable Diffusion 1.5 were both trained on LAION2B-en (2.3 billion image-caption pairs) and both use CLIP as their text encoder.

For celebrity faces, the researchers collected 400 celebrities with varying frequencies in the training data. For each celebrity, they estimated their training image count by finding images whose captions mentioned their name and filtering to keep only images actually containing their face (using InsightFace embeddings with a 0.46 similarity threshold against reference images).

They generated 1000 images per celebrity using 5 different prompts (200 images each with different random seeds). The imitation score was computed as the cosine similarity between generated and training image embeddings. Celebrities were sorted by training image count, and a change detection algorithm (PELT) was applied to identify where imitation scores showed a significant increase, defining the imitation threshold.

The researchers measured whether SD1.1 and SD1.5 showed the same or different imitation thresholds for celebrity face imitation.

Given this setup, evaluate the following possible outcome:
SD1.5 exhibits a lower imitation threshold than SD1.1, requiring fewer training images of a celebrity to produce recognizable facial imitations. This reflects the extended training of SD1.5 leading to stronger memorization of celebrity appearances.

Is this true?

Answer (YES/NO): NO